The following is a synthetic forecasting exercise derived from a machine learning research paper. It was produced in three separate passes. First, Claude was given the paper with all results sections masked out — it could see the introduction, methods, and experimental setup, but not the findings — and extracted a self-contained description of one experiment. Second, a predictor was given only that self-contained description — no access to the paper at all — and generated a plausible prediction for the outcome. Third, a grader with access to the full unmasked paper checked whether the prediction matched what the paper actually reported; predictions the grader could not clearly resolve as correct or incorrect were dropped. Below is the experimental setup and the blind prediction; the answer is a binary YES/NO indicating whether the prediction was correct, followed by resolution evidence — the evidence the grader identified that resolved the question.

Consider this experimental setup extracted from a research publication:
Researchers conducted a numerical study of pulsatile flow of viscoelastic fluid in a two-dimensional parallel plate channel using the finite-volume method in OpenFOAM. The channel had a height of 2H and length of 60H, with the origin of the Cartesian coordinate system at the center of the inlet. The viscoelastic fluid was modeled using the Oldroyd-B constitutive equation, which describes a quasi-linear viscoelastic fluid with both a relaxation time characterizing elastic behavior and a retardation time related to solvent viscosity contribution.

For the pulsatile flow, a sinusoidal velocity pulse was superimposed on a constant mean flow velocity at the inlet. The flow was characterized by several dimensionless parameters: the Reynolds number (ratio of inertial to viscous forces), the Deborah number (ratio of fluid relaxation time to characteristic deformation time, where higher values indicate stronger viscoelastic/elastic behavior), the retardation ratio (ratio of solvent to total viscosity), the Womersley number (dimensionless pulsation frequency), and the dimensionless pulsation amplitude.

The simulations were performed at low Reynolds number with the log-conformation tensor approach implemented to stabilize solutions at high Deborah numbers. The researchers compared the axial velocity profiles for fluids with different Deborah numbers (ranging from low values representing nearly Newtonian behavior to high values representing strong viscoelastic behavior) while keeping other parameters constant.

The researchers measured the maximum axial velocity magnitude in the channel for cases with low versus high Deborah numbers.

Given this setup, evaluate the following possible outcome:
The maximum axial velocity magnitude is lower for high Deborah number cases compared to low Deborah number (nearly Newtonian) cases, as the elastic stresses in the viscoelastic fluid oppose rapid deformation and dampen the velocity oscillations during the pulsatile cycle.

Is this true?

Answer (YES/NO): NO